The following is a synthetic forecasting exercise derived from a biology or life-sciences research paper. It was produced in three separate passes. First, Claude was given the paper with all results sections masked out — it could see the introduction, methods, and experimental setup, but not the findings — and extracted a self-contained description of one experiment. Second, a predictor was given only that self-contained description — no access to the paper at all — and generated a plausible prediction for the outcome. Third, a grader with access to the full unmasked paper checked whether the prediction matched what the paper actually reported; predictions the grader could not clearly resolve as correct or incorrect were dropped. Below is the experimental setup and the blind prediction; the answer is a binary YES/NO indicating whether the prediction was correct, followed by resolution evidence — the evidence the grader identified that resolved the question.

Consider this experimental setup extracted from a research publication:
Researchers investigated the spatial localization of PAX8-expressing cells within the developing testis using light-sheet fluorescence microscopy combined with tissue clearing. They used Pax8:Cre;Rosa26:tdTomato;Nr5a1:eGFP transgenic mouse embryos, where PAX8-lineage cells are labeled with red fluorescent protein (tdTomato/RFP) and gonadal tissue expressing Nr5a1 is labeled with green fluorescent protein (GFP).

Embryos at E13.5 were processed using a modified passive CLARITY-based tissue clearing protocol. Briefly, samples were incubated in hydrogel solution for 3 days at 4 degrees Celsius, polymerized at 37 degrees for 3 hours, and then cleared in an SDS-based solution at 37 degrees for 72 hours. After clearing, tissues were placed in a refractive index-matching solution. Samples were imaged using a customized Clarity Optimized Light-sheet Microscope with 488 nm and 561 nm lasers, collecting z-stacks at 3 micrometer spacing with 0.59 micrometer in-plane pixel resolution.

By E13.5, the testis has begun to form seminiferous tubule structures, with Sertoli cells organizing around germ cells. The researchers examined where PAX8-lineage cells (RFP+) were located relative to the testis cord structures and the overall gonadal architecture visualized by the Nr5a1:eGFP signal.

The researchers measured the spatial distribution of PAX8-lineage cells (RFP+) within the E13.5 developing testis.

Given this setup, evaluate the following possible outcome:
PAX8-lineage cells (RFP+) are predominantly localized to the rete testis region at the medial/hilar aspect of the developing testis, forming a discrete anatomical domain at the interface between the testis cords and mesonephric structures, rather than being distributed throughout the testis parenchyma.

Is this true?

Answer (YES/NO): NO